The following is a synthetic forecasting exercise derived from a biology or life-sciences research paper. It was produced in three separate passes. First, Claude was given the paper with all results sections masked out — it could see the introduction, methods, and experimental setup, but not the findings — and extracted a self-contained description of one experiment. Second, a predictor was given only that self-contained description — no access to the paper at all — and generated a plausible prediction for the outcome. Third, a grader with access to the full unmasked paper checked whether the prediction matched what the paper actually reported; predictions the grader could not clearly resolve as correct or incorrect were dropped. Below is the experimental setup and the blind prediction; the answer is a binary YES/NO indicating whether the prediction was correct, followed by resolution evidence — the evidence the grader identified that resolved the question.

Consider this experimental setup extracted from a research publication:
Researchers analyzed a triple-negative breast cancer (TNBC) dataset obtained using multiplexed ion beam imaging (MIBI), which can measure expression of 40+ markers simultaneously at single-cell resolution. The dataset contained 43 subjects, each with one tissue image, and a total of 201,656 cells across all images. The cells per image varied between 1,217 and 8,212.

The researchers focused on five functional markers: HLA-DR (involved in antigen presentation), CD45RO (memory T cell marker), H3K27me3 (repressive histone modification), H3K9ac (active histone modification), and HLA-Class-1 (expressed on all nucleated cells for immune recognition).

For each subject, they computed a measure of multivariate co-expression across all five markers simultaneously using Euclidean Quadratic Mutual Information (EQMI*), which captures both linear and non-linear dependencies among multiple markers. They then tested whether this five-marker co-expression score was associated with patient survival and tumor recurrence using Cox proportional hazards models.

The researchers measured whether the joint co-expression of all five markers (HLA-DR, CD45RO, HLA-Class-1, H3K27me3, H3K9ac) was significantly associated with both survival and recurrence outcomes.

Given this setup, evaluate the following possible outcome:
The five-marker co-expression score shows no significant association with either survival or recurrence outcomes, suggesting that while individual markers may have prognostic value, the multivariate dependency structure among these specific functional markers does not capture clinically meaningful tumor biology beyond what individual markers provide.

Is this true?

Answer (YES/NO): NO